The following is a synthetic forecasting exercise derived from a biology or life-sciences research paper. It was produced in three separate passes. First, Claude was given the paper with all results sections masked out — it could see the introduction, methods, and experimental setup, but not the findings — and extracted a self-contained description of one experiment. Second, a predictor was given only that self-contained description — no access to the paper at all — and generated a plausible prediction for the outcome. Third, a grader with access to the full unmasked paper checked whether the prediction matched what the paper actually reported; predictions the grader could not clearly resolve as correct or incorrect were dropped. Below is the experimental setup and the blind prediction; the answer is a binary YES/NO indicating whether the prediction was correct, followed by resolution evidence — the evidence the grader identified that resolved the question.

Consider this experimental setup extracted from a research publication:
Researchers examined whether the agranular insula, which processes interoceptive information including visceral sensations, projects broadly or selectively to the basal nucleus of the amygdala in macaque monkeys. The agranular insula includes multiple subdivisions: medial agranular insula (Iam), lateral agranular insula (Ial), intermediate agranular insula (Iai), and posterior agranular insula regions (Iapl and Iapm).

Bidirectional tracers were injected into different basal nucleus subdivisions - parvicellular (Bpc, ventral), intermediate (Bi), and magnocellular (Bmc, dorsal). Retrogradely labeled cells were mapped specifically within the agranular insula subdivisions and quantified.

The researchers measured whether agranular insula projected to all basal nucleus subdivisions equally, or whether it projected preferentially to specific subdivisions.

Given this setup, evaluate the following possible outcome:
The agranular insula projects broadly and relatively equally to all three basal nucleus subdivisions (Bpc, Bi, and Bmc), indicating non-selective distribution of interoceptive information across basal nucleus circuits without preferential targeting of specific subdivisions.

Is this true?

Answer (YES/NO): YES